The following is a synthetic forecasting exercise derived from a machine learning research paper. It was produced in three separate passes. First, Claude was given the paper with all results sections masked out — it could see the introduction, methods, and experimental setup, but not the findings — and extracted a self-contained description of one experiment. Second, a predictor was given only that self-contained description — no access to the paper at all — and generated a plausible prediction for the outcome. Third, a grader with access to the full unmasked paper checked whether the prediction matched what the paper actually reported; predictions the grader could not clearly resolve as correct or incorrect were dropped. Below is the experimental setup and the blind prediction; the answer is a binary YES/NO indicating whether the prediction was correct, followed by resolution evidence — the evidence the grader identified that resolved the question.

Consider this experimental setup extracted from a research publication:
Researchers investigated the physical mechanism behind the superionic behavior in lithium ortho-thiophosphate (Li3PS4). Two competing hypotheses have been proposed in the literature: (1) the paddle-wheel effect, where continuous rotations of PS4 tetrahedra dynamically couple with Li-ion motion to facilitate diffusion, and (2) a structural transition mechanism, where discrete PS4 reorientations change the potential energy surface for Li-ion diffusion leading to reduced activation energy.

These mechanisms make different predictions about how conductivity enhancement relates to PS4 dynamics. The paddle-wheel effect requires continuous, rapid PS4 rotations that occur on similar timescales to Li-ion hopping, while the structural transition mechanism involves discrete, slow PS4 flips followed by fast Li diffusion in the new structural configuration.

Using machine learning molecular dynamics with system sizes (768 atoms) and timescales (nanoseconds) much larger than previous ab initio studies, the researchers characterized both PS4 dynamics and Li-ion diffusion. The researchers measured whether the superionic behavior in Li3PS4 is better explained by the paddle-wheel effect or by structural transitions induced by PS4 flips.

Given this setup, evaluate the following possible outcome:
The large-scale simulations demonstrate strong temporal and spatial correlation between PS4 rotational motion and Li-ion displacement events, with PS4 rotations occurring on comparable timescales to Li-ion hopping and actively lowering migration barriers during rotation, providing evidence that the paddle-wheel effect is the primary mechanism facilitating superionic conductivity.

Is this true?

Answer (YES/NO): NO